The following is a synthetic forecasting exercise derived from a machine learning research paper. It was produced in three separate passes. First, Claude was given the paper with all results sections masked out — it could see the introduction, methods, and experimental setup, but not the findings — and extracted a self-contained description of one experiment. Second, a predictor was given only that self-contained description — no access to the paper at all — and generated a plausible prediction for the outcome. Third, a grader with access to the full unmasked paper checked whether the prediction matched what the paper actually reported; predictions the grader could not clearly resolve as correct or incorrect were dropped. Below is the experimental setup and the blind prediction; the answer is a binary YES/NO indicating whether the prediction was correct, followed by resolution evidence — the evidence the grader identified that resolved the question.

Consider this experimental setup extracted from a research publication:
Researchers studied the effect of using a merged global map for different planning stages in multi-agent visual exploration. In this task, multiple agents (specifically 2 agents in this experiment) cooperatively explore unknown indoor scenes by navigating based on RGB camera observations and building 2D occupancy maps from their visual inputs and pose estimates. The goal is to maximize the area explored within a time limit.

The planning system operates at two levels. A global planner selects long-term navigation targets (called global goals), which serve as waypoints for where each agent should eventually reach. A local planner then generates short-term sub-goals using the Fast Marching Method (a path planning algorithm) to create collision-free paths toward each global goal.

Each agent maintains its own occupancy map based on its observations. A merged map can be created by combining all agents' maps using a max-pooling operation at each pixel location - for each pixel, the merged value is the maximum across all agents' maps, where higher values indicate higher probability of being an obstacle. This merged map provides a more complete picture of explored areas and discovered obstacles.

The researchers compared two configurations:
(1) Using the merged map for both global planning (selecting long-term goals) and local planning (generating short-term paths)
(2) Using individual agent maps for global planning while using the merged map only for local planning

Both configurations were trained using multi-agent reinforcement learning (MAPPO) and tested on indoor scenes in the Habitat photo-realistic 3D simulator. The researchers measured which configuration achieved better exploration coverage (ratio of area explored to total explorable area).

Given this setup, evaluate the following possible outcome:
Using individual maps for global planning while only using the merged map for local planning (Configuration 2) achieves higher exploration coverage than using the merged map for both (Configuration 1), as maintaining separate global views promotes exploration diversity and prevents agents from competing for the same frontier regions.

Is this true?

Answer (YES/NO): YES